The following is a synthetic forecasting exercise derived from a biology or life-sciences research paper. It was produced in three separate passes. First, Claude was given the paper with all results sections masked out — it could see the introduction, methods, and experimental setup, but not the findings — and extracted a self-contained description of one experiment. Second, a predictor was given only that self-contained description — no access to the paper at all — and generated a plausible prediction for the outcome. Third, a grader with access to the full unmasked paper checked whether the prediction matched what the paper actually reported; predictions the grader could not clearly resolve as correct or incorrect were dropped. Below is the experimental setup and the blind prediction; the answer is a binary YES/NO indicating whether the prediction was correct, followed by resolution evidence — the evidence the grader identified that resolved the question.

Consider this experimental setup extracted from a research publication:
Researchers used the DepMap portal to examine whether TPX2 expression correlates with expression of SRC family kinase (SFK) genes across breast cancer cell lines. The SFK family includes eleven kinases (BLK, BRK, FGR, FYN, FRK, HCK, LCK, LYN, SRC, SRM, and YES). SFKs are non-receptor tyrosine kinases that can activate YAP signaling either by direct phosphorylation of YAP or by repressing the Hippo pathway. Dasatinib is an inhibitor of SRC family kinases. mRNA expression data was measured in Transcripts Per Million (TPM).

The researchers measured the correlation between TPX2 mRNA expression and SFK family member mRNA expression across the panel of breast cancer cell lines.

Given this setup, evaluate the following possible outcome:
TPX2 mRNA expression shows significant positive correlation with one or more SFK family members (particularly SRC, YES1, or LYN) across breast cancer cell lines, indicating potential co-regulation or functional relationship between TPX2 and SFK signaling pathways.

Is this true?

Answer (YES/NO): YES